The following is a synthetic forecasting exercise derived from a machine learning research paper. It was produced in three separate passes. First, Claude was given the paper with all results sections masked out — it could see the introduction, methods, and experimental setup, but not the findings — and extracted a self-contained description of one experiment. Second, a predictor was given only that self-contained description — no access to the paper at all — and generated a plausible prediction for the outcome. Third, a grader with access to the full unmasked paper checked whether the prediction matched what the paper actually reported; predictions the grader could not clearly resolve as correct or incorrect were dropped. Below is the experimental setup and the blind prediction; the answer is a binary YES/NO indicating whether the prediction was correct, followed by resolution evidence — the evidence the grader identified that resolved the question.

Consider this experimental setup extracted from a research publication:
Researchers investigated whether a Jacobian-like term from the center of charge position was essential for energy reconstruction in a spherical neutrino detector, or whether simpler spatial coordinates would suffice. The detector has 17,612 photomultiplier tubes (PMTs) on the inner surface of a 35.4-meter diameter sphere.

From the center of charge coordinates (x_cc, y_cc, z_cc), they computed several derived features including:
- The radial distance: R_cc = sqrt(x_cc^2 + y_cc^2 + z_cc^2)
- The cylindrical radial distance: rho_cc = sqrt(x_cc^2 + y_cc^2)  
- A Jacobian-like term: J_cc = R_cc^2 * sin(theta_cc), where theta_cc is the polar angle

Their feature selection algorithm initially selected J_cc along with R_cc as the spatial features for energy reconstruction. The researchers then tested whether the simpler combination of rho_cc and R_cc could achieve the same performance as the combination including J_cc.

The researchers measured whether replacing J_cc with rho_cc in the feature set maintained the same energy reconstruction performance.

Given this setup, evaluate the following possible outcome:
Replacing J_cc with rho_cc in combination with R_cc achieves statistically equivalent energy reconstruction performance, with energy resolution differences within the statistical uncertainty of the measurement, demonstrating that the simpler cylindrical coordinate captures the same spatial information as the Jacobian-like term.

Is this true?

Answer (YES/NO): YES